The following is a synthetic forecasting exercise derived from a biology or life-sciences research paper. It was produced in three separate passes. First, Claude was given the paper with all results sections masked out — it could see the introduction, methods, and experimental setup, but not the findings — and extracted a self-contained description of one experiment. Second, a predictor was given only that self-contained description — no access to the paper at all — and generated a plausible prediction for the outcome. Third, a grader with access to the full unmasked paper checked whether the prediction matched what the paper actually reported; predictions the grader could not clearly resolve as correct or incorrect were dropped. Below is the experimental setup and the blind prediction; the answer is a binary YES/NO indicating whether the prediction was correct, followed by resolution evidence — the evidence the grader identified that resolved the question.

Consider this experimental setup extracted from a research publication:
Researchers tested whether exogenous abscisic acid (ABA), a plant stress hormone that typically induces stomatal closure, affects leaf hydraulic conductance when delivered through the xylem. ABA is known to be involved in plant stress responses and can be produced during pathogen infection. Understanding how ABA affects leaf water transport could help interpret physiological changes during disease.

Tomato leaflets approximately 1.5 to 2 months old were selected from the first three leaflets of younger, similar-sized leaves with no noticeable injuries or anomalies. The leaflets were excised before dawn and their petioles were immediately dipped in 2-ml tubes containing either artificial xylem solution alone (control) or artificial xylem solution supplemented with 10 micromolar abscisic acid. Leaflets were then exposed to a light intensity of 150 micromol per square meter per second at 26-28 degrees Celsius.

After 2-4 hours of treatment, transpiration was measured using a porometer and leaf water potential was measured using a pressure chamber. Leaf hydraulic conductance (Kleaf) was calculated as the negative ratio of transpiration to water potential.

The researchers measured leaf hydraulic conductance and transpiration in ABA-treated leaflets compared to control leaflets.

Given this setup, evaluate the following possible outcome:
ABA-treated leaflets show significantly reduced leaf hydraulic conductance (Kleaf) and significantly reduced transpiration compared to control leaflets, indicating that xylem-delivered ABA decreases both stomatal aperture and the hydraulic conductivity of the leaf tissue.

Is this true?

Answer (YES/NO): YES